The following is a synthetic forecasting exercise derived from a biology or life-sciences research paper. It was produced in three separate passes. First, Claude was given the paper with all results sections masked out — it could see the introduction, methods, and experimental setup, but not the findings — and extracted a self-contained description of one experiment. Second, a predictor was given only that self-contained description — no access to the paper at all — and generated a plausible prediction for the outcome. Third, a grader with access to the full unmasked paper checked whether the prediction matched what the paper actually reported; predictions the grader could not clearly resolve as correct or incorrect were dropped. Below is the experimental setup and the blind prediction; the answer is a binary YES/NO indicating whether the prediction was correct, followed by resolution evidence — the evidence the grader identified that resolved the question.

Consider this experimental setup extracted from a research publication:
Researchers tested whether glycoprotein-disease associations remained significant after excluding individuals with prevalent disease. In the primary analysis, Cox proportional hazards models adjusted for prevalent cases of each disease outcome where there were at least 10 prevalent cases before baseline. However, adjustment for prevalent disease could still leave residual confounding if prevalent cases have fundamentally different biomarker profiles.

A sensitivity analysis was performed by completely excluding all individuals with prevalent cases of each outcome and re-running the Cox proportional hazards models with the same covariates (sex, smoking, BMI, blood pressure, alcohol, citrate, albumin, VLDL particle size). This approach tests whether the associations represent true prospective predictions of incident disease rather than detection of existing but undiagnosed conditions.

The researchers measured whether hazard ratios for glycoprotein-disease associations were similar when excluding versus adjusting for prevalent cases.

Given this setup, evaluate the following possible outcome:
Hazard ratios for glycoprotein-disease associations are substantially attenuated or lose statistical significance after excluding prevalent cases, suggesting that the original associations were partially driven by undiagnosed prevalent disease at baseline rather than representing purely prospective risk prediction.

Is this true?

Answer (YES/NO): NO